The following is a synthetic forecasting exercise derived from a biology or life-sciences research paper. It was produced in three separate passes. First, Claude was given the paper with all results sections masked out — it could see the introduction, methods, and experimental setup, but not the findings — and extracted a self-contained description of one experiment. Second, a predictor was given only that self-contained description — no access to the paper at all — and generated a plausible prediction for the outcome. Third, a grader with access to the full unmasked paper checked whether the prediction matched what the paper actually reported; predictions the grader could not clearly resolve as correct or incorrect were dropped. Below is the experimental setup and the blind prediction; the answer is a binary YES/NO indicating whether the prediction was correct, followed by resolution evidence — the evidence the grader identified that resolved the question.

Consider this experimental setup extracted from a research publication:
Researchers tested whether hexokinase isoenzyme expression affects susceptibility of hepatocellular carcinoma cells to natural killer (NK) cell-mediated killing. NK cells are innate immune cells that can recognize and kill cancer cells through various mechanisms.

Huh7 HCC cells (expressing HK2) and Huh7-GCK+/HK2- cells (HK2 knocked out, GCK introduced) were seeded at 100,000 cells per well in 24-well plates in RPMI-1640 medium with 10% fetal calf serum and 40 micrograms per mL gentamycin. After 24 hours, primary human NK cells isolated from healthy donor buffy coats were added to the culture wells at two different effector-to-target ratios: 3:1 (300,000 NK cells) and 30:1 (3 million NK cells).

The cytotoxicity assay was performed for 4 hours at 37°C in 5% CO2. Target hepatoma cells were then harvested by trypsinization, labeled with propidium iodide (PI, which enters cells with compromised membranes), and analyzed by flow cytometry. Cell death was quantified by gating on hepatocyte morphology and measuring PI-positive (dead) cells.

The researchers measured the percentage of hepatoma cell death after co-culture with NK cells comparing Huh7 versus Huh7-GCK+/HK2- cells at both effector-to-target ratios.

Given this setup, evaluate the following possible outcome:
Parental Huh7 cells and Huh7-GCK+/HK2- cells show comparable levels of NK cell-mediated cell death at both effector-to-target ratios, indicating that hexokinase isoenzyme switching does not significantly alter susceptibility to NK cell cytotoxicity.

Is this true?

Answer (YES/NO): NO